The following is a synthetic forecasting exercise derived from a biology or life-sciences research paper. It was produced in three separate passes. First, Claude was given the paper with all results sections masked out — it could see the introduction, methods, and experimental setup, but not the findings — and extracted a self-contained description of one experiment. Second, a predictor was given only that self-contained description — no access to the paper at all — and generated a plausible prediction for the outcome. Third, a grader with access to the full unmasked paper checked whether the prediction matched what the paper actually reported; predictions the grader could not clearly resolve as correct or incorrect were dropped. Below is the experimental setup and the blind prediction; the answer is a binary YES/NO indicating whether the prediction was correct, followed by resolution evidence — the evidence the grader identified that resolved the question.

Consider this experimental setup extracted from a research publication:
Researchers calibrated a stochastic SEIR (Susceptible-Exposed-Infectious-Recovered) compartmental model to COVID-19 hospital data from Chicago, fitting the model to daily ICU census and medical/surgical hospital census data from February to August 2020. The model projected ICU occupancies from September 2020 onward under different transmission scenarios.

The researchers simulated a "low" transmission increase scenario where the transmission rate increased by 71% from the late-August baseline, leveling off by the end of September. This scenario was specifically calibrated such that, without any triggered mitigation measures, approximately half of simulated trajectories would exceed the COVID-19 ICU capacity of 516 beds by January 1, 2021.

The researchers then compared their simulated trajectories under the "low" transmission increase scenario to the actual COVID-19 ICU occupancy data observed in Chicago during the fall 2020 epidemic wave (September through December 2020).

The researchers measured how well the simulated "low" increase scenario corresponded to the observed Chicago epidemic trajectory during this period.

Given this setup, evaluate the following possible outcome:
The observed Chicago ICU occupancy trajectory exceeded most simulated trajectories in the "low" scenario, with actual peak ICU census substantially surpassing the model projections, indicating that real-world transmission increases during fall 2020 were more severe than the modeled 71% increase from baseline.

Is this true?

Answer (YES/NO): NO